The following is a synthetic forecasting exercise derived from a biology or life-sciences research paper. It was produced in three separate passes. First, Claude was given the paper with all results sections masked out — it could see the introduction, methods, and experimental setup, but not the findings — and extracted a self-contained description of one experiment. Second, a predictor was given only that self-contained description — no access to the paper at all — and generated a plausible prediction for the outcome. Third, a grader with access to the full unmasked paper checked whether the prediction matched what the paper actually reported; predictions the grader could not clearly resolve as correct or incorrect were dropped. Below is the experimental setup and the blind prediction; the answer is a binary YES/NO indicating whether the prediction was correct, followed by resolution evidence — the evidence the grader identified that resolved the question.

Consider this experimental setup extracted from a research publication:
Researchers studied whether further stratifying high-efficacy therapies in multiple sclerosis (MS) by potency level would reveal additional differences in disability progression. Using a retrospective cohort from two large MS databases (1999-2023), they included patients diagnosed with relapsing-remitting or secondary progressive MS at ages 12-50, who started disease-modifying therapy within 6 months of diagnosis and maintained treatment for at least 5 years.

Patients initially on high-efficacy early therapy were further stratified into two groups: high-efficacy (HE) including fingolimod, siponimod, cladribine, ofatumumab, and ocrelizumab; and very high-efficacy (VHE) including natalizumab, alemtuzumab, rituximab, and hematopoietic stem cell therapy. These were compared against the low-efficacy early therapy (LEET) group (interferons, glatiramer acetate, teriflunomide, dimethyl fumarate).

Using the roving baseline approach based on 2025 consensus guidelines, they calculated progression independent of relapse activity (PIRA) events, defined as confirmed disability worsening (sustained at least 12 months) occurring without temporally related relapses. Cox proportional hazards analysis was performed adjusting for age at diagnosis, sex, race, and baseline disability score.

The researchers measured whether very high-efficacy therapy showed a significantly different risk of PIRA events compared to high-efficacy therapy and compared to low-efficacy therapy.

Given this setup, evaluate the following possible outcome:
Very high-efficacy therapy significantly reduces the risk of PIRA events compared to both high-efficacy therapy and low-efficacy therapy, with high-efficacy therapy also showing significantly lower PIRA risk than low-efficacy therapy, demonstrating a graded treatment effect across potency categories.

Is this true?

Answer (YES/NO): NO